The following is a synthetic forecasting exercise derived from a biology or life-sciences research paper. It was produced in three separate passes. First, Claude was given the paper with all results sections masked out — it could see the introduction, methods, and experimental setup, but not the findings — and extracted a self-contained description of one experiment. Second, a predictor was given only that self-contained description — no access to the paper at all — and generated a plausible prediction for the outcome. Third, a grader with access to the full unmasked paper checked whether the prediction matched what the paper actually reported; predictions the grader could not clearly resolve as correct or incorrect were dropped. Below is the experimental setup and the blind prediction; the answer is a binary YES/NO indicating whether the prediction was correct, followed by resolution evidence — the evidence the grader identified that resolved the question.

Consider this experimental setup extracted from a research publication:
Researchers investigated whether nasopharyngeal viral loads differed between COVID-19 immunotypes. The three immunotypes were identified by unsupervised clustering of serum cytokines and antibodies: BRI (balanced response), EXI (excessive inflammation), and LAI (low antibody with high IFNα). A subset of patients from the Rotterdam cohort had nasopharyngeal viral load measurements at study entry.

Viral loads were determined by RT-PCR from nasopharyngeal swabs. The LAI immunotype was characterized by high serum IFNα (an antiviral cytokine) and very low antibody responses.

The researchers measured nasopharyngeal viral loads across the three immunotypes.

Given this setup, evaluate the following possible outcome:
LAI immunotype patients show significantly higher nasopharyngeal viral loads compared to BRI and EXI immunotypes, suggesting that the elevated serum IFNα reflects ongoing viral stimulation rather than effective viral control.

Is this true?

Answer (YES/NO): NO